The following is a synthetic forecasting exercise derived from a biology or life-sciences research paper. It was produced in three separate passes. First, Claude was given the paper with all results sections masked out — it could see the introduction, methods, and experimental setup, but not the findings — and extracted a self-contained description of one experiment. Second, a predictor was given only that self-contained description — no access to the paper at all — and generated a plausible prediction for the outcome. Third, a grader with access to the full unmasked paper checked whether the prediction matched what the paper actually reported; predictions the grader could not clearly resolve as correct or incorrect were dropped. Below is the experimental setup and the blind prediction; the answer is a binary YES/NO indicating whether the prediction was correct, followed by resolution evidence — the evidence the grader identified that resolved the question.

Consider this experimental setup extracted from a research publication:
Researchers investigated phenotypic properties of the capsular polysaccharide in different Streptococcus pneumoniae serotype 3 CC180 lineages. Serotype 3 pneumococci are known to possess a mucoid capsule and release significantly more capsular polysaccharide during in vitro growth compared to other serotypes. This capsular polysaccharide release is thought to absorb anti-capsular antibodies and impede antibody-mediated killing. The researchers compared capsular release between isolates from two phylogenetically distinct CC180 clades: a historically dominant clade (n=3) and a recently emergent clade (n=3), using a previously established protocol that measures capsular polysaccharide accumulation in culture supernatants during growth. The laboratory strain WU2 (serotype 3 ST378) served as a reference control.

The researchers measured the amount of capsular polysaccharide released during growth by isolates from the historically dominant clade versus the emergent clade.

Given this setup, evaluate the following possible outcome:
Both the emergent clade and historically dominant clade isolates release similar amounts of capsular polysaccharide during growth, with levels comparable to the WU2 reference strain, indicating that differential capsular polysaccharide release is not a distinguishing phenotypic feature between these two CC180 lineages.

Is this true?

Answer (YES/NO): NO